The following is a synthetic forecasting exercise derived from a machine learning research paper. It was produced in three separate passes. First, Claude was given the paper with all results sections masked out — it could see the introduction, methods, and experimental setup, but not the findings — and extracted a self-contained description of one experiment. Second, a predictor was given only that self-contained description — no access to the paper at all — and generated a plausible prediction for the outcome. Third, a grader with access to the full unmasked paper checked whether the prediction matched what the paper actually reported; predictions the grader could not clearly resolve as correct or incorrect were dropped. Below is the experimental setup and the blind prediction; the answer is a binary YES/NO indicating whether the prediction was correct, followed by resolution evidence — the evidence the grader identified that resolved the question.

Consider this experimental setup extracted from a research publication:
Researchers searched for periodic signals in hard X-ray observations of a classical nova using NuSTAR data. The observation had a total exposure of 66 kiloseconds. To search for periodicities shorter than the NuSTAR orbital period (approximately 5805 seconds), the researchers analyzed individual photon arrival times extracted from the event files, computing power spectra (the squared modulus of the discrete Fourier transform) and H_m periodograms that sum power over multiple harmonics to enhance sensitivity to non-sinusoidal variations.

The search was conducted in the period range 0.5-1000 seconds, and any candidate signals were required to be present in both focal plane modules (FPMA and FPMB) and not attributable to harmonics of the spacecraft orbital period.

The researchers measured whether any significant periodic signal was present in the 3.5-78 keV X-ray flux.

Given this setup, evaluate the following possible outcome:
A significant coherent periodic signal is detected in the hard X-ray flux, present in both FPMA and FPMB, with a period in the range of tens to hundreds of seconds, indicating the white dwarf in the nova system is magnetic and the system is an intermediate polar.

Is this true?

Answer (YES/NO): NO